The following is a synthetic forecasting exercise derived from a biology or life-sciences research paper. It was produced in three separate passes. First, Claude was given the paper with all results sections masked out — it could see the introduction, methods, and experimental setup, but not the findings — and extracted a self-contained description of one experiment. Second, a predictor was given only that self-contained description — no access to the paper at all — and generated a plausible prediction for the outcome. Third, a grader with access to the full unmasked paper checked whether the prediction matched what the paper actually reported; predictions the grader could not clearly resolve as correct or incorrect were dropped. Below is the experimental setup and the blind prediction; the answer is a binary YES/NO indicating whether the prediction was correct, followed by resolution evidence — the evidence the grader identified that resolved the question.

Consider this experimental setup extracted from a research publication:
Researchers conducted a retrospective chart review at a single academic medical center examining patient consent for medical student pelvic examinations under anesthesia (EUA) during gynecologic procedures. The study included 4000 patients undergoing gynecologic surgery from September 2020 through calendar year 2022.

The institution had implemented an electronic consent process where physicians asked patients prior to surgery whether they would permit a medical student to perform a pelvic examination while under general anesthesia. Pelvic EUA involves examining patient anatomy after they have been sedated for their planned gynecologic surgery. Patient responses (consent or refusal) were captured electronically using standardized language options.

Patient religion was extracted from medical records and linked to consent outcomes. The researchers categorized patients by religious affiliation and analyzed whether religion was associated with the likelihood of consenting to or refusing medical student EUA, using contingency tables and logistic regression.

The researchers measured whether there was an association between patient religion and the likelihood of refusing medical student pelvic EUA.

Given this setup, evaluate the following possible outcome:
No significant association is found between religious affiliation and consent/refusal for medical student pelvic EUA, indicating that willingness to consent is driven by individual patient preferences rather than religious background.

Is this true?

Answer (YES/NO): NO